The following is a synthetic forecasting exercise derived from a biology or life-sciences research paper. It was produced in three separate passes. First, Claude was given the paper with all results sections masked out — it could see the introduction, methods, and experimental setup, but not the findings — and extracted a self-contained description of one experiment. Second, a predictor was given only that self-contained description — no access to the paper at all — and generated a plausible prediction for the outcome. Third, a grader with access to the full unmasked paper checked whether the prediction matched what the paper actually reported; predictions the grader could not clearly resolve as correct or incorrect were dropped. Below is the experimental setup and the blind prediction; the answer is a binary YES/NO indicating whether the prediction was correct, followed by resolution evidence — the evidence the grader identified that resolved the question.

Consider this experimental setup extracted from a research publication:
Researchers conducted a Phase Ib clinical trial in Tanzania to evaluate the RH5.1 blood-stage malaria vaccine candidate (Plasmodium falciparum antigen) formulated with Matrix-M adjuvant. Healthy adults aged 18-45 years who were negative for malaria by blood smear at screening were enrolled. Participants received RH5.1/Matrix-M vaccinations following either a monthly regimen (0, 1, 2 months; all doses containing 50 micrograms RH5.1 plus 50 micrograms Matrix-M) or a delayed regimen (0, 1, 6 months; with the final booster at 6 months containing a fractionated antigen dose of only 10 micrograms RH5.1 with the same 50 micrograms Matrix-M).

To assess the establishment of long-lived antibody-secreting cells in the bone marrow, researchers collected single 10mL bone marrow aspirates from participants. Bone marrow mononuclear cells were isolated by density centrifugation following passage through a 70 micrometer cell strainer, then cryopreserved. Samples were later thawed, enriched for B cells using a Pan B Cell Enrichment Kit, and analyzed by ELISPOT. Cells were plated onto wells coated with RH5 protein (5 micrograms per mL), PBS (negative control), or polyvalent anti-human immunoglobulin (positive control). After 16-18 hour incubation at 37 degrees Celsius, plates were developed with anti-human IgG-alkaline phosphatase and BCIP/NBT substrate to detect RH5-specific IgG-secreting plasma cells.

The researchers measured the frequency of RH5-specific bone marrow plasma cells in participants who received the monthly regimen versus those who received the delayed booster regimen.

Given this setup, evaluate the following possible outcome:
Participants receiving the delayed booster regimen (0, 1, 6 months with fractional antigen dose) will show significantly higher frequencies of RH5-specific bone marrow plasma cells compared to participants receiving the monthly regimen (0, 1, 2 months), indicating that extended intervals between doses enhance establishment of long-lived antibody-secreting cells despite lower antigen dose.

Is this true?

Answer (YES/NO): NO